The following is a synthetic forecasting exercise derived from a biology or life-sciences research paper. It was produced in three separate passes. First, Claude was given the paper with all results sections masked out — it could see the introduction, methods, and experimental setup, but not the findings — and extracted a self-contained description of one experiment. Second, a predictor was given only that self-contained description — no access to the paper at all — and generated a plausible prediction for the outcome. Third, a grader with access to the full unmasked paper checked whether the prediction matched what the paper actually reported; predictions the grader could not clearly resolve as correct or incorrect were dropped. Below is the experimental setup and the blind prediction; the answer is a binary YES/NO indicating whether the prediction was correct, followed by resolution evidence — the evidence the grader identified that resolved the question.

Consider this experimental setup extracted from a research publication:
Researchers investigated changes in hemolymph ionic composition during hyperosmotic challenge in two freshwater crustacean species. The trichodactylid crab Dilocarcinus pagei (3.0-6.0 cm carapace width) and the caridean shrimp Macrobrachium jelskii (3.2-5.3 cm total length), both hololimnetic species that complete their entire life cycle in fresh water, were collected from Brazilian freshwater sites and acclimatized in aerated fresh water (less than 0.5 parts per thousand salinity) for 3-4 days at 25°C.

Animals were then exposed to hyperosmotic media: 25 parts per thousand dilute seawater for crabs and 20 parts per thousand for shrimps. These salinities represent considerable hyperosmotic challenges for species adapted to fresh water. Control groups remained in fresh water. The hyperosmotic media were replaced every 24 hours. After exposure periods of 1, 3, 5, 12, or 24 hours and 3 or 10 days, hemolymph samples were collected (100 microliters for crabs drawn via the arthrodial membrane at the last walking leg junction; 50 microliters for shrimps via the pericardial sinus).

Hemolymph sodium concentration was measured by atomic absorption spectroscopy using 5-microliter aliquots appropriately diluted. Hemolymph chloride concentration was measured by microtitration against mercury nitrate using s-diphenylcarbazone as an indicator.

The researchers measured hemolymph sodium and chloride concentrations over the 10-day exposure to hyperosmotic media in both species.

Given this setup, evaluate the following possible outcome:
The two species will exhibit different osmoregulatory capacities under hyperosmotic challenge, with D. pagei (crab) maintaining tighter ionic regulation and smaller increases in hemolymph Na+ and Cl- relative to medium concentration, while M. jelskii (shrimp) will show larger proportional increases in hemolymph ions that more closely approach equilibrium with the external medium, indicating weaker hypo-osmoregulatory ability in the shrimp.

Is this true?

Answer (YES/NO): NO